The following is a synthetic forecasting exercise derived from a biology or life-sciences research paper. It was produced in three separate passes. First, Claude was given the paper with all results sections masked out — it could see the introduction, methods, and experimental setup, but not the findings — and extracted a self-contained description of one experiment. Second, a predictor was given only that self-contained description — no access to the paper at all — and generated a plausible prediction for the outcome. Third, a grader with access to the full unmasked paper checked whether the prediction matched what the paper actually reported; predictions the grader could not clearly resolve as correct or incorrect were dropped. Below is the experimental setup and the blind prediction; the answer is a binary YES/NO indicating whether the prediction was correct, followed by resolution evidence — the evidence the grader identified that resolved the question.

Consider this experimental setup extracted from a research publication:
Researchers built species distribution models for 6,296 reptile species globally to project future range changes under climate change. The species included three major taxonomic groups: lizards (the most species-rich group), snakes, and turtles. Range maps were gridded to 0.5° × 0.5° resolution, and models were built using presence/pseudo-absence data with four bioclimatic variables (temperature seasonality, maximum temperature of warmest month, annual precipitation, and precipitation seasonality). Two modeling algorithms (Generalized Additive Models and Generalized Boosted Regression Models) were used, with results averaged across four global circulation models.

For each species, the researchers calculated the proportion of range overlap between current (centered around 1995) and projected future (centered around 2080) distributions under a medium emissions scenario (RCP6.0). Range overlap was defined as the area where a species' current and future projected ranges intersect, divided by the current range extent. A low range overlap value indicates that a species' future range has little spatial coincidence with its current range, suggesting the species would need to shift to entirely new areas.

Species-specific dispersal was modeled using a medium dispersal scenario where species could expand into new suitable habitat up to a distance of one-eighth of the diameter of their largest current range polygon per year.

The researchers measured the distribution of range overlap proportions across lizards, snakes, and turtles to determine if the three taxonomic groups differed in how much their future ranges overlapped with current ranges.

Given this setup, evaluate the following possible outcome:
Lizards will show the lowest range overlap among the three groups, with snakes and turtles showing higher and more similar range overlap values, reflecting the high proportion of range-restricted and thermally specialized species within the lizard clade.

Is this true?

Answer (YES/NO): NO